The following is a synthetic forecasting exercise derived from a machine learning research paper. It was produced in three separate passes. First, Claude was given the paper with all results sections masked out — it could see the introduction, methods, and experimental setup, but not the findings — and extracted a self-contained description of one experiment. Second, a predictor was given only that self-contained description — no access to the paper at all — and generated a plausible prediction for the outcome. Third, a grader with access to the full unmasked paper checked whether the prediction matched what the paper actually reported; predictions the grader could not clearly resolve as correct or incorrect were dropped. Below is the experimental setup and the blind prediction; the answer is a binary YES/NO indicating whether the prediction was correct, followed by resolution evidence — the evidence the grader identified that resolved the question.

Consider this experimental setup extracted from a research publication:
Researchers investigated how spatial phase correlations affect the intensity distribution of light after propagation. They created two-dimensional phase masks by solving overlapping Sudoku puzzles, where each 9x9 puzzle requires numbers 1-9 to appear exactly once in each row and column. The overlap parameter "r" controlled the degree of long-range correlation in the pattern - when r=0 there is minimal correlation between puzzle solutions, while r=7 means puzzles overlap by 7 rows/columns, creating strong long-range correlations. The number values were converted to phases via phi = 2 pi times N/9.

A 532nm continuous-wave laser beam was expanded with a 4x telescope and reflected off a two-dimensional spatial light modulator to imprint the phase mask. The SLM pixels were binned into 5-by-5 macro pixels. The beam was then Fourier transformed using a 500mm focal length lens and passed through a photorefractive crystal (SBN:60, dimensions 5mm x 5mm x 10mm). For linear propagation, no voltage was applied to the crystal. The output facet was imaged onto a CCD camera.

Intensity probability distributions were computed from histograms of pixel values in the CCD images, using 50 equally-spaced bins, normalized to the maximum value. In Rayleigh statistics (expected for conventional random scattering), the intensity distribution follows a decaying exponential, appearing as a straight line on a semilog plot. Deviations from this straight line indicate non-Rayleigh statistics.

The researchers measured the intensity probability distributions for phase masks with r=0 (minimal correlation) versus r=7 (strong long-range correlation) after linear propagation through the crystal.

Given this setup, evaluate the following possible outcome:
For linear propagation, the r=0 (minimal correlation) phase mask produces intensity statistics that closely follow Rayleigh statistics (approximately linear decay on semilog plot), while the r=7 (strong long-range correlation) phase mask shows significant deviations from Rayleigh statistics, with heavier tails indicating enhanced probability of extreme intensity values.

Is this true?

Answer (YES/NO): YES